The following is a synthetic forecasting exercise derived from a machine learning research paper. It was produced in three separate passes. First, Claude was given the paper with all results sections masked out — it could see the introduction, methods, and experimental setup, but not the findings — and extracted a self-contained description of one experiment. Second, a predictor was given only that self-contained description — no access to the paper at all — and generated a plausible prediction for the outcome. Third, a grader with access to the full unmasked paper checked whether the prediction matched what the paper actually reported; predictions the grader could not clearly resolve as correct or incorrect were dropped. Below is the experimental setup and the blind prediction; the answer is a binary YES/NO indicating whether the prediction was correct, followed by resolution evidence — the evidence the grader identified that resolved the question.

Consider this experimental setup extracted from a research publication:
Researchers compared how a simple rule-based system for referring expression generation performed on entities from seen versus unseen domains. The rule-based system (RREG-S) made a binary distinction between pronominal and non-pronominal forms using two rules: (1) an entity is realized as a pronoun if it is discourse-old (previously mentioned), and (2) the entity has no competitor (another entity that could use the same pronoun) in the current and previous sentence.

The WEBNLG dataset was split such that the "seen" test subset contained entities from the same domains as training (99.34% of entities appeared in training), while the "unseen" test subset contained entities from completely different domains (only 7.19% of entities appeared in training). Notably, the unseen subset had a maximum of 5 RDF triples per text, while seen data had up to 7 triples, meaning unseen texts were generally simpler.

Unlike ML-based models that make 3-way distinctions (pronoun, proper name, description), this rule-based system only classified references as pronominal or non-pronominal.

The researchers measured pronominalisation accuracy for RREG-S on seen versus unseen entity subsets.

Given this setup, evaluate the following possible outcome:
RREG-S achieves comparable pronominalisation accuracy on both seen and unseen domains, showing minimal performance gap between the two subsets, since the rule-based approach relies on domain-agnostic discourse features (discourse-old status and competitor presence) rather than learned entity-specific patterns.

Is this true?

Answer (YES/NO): NO